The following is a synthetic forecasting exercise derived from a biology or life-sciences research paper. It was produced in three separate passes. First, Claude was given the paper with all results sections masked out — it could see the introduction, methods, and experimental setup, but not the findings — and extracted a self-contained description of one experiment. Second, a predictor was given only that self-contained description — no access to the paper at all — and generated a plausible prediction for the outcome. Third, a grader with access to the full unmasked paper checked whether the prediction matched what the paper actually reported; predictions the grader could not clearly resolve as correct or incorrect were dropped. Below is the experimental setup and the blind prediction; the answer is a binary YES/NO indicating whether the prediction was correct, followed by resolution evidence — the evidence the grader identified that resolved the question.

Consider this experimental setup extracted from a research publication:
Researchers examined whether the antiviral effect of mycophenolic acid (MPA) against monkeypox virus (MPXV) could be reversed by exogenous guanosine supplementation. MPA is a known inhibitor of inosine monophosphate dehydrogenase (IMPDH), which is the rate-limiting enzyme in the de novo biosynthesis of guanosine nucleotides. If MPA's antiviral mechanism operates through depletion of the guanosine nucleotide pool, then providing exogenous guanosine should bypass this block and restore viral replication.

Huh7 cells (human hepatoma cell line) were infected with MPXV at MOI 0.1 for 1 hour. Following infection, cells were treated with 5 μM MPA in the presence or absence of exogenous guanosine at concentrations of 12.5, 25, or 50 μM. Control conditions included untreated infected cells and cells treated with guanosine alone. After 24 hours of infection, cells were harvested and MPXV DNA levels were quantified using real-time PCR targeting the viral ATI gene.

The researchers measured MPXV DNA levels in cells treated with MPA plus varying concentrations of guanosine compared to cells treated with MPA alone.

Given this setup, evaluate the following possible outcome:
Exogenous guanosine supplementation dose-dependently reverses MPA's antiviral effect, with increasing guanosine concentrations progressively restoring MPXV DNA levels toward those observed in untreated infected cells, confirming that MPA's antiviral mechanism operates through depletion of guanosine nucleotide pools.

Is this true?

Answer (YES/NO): YES